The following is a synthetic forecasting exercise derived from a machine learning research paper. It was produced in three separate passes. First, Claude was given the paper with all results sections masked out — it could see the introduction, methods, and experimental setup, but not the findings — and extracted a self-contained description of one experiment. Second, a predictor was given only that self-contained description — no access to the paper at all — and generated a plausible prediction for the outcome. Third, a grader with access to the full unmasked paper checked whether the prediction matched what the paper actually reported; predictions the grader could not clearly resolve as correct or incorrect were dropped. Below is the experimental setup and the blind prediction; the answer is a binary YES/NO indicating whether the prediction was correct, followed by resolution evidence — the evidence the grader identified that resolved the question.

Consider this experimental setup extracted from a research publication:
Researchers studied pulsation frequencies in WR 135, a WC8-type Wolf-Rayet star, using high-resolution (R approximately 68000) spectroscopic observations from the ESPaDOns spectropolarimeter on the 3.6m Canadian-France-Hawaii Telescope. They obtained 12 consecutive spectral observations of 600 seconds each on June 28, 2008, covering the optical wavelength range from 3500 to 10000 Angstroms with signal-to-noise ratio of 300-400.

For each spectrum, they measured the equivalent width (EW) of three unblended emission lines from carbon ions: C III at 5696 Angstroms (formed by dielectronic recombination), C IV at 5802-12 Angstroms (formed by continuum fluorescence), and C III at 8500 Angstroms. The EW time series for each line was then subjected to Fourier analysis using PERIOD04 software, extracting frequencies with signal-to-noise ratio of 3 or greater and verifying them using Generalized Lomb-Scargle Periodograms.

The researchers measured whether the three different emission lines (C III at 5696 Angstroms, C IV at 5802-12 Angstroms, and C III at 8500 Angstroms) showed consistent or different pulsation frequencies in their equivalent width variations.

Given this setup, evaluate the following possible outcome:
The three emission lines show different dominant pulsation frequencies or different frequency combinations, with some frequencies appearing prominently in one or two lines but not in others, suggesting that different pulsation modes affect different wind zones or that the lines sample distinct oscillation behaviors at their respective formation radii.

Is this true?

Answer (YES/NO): NO